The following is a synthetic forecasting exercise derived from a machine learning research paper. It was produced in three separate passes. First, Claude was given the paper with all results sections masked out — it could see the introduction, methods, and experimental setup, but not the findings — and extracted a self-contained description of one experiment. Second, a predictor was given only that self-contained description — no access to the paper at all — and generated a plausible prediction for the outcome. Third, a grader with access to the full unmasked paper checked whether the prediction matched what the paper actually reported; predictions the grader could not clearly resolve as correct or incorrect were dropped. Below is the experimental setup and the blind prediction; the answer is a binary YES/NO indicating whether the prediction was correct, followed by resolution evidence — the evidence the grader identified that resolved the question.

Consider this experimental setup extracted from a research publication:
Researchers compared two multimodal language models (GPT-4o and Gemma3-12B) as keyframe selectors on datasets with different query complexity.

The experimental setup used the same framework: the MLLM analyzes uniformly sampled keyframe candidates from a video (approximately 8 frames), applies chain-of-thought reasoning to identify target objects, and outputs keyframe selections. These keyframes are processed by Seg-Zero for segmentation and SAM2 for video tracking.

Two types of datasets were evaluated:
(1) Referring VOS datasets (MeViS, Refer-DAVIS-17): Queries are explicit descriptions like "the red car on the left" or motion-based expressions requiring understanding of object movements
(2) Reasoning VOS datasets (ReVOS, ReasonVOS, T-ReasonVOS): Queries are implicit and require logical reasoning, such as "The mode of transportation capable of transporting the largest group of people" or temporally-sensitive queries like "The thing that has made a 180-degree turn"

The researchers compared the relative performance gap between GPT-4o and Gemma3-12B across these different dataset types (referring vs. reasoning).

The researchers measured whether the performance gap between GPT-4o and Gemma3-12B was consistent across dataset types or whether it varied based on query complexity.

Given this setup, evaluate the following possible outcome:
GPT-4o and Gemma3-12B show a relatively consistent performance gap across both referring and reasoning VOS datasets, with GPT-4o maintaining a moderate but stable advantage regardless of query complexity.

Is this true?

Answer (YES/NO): NO